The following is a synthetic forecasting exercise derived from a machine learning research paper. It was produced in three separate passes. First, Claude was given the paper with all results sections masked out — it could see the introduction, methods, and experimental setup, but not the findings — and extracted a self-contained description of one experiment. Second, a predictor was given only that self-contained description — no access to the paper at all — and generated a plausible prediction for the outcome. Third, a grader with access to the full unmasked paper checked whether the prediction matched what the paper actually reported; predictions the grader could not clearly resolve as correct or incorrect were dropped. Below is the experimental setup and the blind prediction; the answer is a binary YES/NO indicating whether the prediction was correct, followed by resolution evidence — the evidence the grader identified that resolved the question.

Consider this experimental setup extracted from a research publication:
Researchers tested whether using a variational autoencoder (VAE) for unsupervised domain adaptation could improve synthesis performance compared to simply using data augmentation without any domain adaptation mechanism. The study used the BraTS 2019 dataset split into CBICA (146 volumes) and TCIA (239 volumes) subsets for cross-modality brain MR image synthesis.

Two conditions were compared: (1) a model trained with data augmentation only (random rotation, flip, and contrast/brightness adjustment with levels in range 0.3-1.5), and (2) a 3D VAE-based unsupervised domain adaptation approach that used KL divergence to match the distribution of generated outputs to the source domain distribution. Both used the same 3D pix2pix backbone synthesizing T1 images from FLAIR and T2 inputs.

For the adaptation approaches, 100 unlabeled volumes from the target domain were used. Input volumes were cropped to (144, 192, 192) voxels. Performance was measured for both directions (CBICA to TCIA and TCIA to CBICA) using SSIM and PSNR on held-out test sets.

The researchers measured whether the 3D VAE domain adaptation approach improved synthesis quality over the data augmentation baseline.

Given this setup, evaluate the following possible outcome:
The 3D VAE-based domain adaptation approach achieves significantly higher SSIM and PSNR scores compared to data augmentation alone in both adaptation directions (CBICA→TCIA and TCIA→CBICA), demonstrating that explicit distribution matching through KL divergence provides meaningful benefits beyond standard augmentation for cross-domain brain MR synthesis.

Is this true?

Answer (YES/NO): NO